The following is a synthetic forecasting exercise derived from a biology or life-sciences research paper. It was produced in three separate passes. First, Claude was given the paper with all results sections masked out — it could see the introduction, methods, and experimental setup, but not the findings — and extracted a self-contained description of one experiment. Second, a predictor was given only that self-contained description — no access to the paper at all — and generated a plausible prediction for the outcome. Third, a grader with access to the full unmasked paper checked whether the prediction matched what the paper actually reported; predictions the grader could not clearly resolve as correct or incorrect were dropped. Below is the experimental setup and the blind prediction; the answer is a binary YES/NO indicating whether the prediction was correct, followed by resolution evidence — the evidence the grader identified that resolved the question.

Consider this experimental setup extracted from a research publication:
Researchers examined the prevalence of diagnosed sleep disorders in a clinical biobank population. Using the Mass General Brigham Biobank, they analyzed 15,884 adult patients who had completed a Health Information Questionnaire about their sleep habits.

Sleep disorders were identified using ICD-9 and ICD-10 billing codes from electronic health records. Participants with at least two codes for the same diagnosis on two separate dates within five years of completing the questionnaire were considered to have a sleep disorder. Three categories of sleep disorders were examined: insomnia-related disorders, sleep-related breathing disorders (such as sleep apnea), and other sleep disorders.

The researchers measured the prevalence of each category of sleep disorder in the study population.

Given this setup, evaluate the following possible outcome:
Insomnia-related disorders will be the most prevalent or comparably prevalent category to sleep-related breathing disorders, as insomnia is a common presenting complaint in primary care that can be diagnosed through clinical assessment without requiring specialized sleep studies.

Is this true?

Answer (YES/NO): NO